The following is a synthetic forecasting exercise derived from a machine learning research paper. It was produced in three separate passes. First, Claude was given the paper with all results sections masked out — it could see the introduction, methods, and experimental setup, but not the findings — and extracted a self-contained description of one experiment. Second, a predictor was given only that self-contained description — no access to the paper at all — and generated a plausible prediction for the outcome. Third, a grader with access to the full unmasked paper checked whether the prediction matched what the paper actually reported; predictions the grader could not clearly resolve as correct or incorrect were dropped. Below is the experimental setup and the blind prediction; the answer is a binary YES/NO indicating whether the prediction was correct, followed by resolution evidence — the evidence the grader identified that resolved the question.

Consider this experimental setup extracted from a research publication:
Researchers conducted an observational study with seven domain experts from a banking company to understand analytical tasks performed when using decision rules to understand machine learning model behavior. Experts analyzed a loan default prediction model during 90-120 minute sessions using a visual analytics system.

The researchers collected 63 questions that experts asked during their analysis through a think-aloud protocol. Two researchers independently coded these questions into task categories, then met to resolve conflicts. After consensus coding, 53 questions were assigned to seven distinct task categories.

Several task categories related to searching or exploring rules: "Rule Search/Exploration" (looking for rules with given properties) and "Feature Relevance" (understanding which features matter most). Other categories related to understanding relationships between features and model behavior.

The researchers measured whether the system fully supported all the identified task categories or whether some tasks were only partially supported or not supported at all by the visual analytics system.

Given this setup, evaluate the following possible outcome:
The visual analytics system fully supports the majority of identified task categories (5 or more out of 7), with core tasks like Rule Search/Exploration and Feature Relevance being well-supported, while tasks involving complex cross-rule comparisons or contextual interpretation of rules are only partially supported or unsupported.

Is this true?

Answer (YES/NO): NO